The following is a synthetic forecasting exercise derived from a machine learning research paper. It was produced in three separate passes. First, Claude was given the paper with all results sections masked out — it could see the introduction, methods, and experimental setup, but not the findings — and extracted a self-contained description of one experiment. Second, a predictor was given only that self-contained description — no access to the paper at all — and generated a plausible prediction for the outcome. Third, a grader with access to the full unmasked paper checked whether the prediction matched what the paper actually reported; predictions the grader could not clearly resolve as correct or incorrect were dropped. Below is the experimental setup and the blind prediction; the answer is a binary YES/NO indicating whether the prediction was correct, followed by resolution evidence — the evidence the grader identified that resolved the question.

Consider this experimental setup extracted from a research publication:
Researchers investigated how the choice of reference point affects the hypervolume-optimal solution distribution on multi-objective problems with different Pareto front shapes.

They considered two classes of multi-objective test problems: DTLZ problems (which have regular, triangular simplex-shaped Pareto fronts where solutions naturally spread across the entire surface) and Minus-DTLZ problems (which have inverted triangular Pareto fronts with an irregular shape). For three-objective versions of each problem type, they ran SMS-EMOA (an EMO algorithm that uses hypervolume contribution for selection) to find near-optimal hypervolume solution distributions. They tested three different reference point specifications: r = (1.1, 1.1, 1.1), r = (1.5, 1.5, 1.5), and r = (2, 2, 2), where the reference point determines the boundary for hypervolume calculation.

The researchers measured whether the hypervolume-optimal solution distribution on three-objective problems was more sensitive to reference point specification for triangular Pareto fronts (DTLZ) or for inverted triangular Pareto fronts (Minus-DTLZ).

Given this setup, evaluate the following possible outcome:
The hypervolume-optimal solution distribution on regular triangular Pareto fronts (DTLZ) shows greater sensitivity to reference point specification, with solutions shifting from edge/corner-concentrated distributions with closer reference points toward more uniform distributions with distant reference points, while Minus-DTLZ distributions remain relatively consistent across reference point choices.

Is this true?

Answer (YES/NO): NO